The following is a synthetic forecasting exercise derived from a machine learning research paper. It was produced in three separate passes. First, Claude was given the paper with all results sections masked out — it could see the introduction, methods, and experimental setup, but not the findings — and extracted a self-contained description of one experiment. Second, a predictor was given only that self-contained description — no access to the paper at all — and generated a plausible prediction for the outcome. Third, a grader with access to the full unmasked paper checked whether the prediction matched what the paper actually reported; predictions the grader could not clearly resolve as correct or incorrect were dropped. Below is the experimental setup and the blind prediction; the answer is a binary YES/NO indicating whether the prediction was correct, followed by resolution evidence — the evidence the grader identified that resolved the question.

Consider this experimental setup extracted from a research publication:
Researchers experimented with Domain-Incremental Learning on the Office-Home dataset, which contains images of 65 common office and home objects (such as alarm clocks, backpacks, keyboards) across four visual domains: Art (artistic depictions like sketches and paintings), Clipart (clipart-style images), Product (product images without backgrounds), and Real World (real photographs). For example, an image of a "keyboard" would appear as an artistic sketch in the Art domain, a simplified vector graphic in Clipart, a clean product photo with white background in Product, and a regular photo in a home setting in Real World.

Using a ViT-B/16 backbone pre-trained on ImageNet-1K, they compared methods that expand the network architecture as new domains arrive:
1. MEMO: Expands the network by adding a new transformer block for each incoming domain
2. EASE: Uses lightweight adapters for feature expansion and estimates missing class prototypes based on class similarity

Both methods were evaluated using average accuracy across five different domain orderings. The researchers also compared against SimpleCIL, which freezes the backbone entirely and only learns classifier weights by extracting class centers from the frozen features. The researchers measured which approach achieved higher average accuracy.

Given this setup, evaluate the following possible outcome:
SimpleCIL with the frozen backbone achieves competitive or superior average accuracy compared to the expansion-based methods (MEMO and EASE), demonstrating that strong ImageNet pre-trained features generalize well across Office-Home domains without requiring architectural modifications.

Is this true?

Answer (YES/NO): NO